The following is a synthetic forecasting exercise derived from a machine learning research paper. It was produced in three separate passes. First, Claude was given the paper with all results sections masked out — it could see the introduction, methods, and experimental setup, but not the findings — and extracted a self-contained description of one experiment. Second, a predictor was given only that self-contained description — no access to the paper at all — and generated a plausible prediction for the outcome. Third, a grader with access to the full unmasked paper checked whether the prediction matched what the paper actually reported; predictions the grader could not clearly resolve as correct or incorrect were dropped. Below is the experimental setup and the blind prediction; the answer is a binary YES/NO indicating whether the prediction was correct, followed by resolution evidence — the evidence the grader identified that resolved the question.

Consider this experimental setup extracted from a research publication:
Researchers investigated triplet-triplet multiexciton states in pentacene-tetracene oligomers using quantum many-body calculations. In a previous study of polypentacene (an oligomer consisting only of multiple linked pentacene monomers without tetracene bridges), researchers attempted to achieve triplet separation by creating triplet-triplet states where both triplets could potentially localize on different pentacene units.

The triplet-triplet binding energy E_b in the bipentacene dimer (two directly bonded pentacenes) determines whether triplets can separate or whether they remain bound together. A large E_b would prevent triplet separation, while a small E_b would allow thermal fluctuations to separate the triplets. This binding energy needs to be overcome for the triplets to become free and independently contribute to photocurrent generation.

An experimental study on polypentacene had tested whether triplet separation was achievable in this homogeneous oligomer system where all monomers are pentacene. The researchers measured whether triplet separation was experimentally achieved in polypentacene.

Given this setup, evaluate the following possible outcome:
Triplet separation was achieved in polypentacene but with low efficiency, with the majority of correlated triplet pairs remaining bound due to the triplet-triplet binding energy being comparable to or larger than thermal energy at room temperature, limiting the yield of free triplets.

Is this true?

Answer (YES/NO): NO